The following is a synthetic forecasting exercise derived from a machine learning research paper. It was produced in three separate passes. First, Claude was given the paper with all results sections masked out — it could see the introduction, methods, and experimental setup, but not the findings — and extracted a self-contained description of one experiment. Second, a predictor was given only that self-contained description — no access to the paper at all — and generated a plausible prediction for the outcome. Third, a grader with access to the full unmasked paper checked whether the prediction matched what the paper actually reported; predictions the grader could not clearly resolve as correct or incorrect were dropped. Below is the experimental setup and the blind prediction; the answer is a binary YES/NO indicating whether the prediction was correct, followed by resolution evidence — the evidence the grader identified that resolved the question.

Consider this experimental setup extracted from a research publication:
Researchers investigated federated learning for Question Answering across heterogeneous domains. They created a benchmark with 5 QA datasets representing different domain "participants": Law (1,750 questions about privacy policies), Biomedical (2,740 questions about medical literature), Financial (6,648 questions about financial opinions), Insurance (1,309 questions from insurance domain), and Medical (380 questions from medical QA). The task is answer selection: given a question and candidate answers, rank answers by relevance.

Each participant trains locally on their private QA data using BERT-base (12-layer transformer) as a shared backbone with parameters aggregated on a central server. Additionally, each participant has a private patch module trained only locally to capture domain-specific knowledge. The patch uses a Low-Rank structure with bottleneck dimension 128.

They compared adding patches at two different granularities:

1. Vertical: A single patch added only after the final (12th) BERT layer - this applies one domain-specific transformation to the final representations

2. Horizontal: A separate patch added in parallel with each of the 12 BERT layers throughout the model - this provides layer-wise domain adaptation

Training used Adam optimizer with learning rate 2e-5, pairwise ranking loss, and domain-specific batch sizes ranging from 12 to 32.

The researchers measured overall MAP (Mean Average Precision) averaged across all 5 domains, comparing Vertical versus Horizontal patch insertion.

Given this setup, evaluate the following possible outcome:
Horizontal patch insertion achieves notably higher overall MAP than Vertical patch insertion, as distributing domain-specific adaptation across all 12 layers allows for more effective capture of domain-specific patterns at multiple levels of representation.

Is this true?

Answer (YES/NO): NO